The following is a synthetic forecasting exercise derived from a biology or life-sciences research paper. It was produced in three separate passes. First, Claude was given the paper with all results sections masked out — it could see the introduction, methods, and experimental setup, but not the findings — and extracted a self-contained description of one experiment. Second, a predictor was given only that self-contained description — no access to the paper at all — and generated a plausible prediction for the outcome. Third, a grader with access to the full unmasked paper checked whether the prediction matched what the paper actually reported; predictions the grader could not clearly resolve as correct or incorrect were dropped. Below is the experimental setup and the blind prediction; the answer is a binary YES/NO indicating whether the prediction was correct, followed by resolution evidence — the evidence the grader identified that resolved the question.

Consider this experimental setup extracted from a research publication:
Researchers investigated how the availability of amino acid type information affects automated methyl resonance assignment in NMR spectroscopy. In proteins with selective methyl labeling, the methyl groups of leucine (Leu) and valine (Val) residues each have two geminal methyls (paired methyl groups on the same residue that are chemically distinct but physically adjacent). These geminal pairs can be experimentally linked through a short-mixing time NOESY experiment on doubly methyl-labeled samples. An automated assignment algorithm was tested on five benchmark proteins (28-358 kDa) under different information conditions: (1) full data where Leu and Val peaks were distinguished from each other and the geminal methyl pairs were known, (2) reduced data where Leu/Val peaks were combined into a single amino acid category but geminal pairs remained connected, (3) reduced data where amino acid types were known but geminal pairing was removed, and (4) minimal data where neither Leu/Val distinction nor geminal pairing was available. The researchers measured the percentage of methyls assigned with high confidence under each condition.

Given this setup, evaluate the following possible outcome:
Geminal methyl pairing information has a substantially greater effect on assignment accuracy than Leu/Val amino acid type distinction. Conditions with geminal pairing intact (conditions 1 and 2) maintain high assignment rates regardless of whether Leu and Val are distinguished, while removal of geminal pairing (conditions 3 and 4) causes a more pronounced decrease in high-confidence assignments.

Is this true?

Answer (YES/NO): YES